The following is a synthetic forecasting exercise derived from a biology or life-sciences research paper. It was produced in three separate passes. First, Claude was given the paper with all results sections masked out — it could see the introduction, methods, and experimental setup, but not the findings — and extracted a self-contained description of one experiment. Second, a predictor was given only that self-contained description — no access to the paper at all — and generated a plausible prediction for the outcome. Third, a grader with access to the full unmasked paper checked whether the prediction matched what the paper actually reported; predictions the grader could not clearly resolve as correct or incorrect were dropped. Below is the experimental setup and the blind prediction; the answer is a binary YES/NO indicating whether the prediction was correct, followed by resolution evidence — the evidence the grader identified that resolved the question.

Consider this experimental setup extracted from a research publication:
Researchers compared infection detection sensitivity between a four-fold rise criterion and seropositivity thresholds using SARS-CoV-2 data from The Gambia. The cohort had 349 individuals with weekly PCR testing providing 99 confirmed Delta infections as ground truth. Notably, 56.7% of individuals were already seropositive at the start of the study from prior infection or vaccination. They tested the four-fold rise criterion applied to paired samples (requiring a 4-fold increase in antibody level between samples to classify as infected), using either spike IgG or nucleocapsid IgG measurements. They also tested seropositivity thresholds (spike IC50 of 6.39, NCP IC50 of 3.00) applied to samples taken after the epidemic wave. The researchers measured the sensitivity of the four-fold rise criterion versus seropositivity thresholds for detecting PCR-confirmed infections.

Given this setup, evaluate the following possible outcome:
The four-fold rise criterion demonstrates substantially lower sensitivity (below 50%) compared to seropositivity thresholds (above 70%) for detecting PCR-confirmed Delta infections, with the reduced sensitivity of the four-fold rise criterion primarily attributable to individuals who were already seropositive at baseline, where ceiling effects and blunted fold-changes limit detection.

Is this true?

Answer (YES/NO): NO